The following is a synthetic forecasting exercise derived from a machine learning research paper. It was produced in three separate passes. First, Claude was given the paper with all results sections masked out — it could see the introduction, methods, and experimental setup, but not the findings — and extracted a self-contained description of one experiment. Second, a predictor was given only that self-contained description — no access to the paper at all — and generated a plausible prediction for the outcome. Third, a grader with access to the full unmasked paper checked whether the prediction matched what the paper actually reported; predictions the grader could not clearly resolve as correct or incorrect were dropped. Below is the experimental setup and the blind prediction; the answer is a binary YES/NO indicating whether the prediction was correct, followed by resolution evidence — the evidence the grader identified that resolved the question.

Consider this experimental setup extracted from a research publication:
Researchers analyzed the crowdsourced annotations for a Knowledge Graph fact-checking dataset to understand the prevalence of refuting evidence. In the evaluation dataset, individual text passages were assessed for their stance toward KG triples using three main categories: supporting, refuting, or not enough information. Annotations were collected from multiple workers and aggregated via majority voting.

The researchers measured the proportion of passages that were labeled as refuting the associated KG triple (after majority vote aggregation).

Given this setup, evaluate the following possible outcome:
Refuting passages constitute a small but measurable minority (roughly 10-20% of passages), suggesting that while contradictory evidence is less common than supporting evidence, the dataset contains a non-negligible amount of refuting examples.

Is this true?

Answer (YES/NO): NO